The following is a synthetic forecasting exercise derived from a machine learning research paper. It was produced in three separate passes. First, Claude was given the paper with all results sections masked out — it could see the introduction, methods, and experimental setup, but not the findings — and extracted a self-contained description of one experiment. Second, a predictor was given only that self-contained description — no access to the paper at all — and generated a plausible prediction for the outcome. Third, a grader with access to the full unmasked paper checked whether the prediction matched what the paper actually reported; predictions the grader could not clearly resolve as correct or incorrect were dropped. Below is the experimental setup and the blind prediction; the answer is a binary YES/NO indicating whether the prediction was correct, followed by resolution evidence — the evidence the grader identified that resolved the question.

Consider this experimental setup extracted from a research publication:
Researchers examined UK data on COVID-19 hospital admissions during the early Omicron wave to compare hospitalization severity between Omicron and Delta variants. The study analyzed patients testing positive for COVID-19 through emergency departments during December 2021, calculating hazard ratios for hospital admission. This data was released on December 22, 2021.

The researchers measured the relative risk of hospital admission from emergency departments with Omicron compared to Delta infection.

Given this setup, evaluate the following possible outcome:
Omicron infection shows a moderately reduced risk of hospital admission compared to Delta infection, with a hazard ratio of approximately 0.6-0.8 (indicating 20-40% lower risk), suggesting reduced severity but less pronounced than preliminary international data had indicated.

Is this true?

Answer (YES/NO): NO